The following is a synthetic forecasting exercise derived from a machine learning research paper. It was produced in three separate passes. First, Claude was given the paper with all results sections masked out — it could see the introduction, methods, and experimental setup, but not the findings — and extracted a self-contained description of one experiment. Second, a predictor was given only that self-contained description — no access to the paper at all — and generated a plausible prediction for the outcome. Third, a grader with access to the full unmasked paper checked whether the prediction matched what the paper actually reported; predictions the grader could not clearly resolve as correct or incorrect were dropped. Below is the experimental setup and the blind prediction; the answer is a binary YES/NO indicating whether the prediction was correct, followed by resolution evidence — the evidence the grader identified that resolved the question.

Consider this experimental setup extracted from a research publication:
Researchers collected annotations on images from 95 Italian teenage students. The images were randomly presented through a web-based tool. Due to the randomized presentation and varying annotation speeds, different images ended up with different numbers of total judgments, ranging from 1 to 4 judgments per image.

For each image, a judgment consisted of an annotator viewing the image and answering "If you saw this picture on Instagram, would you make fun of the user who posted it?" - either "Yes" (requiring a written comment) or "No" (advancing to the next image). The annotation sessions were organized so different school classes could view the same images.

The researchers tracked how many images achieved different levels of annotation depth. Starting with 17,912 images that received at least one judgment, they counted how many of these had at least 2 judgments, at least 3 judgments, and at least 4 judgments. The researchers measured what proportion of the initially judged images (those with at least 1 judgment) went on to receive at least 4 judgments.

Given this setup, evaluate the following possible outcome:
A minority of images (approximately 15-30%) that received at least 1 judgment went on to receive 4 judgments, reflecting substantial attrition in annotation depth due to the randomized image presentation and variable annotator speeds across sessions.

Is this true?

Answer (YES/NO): YES